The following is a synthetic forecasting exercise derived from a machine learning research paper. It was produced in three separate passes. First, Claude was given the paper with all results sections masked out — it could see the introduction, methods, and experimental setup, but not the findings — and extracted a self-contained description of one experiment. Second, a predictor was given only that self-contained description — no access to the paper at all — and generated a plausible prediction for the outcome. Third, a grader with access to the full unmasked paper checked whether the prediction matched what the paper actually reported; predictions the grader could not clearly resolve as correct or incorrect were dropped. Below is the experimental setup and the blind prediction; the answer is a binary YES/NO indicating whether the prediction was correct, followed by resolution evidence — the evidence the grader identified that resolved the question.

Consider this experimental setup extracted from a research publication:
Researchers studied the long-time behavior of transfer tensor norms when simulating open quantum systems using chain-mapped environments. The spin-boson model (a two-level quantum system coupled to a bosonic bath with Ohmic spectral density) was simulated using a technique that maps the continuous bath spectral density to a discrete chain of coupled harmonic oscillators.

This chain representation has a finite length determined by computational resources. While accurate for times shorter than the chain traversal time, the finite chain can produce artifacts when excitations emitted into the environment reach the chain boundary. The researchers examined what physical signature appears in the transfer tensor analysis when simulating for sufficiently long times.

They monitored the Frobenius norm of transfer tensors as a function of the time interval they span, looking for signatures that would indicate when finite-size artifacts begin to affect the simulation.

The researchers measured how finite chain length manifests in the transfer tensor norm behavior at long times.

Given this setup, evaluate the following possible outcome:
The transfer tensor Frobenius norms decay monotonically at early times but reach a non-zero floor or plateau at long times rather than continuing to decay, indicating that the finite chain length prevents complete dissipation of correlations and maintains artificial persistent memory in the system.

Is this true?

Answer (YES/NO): NO